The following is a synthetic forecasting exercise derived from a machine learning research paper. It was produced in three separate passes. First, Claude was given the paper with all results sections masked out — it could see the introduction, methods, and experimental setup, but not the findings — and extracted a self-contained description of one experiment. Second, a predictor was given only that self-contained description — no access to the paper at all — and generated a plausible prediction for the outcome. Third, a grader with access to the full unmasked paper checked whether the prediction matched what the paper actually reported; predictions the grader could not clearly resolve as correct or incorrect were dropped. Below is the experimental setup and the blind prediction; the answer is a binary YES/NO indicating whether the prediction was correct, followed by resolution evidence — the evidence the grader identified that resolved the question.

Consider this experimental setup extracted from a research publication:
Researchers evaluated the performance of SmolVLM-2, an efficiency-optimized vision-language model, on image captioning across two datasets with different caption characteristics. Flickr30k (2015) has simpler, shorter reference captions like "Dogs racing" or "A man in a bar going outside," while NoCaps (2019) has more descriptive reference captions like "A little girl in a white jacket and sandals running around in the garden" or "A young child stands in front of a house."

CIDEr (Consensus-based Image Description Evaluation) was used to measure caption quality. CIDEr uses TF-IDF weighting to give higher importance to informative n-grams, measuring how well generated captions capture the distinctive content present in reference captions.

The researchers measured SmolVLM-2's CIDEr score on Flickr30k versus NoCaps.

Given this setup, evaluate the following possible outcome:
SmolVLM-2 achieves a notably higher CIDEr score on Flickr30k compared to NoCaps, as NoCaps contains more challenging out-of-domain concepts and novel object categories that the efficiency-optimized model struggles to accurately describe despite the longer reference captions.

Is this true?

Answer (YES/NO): NO